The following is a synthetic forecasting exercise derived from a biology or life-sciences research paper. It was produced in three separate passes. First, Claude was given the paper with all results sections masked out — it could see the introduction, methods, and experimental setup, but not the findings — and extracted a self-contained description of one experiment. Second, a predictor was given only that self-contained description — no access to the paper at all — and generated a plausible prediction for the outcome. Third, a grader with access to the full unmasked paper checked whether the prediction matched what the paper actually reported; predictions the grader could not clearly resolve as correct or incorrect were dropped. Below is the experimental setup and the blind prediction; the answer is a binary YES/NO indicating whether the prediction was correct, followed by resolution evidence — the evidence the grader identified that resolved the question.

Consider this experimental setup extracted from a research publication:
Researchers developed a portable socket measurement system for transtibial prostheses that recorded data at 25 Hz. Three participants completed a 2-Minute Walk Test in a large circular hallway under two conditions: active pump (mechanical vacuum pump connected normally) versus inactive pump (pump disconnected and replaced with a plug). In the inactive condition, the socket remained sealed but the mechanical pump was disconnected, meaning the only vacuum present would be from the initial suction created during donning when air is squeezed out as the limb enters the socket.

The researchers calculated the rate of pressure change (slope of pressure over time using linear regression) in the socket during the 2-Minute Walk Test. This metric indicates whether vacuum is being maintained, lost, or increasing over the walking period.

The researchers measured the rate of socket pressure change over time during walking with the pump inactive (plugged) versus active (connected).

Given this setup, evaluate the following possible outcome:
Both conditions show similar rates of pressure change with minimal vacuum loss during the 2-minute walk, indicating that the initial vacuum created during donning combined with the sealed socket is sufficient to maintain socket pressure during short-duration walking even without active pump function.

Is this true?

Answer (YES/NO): NO